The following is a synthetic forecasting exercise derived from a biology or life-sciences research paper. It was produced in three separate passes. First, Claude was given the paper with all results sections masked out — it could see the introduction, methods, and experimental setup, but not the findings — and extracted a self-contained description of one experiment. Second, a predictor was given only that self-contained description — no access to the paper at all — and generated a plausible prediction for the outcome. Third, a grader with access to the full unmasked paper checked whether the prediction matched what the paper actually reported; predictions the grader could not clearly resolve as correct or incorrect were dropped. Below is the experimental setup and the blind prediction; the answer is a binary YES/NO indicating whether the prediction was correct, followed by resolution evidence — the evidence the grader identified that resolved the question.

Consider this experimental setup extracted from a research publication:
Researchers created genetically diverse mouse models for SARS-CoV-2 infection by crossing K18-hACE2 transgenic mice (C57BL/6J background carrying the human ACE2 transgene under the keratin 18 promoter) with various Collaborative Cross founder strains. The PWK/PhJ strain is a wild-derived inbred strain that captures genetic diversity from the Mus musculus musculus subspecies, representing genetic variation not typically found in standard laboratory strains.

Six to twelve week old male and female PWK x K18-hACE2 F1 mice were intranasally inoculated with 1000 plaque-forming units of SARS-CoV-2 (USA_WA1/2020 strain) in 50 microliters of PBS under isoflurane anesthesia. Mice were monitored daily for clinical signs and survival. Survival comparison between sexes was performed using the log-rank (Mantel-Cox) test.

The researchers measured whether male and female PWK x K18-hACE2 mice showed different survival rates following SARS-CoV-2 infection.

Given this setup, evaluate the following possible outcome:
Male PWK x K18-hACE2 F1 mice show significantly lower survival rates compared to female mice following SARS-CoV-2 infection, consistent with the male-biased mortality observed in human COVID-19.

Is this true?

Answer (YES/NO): NO